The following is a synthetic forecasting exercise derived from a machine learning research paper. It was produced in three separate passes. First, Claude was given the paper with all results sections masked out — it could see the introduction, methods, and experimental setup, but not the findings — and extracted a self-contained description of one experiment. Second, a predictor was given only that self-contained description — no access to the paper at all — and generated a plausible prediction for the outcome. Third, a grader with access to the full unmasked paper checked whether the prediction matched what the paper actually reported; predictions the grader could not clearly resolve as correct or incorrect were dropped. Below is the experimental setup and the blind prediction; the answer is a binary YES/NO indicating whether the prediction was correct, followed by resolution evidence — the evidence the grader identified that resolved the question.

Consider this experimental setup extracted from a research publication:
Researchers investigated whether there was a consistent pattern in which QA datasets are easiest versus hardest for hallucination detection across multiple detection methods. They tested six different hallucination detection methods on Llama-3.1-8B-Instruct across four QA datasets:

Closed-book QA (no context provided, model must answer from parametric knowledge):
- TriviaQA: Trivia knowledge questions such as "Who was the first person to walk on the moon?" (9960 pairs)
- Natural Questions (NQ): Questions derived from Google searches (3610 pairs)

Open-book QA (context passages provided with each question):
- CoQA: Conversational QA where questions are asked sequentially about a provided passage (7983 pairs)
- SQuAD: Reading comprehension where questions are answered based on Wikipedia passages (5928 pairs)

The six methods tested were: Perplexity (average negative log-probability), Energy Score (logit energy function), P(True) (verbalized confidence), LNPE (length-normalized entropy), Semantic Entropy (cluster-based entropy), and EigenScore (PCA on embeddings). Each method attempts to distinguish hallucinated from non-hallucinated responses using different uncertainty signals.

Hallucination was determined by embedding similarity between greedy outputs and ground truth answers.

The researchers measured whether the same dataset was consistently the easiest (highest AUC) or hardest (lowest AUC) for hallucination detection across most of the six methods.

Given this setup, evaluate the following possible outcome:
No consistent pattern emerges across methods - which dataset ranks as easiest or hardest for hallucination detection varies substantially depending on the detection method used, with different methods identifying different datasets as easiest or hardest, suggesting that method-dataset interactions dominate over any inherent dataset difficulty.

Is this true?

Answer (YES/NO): NO